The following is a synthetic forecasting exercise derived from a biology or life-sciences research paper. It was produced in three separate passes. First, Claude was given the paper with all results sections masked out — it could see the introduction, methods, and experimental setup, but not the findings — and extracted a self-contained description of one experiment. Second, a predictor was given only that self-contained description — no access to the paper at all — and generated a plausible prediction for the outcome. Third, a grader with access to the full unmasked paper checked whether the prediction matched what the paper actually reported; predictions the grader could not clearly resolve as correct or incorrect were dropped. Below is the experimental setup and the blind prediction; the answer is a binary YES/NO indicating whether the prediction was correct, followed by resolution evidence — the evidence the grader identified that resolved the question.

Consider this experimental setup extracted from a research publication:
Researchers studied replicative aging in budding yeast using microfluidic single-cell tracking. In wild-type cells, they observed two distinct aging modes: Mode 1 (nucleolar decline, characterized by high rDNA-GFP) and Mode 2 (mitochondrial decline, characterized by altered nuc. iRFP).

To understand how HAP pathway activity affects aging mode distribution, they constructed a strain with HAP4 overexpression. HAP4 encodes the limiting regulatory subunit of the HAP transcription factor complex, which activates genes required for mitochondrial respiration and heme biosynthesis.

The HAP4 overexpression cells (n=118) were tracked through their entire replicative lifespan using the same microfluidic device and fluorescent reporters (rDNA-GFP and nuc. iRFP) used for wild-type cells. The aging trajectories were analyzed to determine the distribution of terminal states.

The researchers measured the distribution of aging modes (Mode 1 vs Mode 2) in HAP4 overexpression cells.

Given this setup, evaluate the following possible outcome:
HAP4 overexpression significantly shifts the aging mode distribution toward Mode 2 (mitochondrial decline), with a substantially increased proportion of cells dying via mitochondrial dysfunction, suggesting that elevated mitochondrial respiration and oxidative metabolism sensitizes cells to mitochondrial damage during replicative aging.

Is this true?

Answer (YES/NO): NO